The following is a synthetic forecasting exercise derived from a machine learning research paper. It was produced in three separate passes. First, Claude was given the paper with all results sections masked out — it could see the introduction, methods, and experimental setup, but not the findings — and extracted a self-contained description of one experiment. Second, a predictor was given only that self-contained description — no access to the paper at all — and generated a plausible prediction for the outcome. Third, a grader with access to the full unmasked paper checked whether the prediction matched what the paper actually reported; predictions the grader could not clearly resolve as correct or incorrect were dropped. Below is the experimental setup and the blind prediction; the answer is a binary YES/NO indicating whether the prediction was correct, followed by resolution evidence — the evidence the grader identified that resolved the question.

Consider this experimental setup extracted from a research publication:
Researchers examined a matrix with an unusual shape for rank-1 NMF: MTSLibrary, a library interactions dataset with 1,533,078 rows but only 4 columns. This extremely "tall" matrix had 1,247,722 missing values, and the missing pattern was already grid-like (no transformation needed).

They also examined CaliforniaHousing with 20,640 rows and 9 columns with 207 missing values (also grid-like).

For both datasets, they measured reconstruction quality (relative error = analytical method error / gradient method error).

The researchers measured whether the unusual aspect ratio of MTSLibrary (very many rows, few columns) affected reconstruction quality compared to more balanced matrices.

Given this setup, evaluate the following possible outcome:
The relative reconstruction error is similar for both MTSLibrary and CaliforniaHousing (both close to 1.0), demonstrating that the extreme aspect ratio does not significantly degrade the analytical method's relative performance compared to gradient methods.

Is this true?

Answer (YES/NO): YES